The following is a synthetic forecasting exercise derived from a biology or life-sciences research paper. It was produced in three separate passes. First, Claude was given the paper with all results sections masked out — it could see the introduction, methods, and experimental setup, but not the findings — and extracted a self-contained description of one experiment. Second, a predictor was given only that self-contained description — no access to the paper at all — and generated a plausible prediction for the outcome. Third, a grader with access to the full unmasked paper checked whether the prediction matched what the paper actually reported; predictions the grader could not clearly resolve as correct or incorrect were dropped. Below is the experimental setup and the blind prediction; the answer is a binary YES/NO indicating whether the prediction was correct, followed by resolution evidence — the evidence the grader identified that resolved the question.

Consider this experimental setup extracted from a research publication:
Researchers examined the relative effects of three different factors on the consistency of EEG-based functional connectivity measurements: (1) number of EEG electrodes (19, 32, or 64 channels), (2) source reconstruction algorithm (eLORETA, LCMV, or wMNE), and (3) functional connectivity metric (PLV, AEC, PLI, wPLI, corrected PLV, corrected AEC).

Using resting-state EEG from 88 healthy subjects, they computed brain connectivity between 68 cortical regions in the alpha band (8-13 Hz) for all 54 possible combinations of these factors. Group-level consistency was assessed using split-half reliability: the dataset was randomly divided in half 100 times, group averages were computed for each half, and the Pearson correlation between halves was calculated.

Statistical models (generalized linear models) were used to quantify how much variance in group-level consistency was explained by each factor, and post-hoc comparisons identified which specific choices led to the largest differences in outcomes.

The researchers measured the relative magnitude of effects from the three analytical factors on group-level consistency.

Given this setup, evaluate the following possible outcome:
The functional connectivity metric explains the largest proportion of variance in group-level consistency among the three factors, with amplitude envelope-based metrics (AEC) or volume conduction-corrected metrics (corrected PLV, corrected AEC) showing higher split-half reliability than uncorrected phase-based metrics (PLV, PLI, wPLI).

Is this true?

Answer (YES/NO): NO